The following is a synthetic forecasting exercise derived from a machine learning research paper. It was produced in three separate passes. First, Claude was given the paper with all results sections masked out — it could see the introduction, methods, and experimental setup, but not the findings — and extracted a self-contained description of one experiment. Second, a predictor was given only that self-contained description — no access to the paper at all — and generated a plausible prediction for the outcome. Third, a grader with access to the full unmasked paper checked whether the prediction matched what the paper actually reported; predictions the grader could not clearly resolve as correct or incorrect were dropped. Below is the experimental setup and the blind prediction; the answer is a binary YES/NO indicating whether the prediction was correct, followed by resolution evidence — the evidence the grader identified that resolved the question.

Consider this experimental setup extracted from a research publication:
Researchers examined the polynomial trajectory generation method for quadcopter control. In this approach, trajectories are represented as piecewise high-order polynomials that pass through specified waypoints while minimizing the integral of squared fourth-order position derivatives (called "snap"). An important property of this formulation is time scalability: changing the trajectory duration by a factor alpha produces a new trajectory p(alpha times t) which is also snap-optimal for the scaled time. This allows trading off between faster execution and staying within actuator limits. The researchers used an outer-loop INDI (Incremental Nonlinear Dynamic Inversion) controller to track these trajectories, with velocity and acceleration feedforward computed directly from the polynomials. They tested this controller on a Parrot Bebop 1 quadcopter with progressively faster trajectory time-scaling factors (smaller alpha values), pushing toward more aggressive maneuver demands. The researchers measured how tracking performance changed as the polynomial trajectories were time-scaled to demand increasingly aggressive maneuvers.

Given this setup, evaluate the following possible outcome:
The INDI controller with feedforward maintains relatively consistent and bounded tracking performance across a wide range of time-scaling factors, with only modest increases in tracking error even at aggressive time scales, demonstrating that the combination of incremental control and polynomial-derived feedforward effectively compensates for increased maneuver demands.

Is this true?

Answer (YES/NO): NO